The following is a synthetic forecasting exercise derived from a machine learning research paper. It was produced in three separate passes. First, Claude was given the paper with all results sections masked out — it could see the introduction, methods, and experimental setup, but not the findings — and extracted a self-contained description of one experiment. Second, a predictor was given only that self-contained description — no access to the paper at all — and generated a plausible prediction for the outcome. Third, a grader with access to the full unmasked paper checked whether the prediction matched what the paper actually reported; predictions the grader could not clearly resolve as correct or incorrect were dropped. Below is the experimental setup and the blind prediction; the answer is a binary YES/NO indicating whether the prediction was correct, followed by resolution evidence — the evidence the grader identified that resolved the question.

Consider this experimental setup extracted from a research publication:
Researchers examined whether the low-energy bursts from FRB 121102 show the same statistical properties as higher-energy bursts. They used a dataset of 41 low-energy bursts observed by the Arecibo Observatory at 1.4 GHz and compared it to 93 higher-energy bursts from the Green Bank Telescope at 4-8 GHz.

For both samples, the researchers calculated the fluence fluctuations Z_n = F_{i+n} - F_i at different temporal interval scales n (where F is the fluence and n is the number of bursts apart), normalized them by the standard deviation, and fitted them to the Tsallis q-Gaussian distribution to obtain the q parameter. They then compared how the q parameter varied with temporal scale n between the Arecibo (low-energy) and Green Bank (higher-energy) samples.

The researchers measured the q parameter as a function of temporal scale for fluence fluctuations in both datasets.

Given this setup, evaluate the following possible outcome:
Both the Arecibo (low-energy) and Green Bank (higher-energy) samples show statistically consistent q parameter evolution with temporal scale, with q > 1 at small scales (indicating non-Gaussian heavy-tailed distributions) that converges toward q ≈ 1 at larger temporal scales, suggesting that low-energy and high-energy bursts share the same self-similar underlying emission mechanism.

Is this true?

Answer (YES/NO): NO